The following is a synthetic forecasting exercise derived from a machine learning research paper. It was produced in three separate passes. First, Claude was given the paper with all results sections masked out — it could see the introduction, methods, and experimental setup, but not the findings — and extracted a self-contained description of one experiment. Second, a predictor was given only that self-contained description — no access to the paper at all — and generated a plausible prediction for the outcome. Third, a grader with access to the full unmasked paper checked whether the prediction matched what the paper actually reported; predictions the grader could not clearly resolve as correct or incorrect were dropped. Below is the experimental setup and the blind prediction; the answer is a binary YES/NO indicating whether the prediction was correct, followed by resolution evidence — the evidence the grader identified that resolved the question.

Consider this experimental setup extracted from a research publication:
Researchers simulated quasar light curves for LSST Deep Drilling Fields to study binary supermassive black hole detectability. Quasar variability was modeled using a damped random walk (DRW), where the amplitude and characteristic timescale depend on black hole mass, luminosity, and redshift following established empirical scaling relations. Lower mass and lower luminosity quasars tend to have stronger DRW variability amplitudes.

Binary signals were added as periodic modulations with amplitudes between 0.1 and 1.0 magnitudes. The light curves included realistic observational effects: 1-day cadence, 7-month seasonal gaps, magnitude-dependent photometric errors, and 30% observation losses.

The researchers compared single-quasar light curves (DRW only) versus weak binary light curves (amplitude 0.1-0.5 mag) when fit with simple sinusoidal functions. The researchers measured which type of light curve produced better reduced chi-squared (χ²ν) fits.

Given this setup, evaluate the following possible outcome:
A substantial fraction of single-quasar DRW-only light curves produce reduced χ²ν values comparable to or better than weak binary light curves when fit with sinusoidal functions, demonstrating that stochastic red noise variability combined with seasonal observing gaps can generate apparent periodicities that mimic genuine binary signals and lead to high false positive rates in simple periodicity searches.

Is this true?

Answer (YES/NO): YES